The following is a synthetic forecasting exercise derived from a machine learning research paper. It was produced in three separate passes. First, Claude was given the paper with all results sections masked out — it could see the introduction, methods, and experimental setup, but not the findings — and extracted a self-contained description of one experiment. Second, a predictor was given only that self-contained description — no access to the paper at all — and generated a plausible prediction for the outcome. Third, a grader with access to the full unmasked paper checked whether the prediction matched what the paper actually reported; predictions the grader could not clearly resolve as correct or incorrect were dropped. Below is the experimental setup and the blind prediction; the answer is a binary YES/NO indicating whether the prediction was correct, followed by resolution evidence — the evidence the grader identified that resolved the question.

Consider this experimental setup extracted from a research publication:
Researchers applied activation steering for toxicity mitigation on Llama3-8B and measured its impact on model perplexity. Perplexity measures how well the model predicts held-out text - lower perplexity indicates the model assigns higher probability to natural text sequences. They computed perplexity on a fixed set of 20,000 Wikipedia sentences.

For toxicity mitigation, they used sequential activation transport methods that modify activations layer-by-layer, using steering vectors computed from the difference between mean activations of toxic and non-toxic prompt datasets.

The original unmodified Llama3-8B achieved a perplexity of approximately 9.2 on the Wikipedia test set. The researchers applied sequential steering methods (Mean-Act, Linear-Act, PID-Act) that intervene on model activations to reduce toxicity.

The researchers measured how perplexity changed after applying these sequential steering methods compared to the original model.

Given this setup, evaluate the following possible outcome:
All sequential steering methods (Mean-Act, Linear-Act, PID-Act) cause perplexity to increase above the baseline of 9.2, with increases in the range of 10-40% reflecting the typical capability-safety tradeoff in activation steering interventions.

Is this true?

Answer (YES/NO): NO